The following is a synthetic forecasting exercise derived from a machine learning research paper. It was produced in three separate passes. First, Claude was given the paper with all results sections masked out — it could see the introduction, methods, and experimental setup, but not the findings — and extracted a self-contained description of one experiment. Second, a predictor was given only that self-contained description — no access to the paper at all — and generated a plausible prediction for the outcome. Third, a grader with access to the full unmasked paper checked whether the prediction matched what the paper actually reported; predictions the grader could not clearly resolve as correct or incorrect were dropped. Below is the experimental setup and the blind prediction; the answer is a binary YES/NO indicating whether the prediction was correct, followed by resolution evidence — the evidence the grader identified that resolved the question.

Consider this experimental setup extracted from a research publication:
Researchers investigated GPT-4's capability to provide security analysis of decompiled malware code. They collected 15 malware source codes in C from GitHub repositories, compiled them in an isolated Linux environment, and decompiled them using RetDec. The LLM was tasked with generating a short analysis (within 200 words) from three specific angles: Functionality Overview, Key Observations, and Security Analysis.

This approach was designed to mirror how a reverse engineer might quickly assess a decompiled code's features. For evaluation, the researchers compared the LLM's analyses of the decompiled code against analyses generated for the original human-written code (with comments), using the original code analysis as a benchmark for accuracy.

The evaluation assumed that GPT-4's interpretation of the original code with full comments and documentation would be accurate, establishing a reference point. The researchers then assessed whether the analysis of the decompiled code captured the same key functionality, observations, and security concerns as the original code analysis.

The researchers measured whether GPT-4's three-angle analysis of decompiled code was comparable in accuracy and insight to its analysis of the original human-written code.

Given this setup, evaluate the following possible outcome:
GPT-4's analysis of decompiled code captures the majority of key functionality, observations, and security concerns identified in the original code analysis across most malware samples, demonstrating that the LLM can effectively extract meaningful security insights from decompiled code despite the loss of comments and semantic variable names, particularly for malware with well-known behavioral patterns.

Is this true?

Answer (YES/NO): NO